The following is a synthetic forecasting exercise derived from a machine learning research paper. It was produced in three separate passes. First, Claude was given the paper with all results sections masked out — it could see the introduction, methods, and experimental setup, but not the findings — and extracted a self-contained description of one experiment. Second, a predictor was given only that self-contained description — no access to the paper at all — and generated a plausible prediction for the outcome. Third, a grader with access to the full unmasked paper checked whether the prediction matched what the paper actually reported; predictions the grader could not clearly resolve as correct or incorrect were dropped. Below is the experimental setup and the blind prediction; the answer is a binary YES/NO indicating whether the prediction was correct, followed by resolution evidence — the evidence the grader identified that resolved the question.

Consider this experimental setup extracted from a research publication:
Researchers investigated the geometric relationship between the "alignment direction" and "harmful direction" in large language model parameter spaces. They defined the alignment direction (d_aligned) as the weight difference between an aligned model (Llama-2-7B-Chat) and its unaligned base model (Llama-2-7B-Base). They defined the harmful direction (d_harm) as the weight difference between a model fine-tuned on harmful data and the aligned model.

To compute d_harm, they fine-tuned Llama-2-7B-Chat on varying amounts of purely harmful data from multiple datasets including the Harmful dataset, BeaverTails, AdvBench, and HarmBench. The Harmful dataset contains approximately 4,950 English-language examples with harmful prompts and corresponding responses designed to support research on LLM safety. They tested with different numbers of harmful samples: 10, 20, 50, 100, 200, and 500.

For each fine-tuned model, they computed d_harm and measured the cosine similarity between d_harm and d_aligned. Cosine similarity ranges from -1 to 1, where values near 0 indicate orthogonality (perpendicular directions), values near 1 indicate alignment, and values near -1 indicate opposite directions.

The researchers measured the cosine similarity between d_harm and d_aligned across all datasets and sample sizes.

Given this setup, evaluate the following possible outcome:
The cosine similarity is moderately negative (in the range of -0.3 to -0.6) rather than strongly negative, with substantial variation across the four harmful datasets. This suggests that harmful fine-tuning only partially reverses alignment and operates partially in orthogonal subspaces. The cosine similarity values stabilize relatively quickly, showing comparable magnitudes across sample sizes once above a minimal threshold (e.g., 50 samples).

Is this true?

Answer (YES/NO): NO